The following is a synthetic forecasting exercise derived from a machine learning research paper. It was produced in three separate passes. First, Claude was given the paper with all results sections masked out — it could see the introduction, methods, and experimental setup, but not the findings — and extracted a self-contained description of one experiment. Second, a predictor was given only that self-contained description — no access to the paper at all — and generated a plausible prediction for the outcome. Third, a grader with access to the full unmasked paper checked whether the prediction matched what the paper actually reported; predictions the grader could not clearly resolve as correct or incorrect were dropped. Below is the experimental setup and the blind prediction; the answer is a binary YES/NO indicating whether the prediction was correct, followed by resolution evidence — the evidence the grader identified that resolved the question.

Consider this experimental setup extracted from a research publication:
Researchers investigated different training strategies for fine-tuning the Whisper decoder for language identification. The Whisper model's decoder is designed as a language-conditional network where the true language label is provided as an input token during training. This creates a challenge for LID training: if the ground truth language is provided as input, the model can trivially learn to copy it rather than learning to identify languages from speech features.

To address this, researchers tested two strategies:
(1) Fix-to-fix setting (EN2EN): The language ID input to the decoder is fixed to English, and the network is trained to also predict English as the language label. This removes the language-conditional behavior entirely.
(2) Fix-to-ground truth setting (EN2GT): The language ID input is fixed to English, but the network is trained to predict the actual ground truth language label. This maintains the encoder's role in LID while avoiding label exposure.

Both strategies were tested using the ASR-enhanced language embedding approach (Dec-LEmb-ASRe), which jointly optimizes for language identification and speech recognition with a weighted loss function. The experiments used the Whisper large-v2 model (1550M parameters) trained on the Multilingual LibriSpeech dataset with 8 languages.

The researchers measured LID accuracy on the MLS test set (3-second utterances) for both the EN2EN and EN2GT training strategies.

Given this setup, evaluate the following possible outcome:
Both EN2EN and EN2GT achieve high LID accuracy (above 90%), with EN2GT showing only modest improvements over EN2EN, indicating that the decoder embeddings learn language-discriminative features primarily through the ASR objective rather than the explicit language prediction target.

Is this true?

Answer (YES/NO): NO